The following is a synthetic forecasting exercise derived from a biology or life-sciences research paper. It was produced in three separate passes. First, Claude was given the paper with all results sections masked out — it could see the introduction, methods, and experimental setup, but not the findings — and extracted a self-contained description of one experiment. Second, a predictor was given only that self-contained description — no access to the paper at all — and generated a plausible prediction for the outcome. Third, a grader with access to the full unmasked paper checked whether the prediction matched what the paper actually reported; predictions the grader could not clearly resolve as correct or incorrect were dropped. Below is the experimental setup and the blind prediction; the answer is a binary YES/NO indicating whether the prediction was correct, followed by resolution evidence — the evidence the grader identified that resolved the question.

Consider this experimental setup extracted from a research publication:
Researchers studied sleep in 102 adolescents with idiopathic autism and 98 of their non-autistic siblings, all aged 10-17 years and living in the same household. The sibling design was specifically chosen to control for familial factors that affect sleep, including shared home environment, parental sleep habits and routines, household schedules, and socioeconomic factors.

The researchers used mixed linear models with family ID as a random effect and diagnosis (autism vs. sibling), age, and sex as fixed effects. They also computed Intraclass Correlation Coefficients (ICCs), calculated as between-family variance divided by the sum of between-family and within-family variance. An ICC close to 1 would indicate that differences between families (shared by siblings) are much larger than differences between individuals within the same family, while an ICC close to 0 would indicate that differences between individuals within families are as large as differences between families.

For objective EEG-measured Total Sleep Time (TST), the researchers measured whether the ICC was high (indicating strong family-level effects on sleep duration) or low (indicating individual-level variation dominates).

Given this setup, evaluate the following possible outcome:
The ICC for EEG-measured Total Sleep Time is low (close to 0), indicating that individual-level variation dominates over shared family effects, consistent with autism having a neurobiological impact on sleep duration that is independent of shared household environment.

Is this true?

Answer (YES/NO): NO